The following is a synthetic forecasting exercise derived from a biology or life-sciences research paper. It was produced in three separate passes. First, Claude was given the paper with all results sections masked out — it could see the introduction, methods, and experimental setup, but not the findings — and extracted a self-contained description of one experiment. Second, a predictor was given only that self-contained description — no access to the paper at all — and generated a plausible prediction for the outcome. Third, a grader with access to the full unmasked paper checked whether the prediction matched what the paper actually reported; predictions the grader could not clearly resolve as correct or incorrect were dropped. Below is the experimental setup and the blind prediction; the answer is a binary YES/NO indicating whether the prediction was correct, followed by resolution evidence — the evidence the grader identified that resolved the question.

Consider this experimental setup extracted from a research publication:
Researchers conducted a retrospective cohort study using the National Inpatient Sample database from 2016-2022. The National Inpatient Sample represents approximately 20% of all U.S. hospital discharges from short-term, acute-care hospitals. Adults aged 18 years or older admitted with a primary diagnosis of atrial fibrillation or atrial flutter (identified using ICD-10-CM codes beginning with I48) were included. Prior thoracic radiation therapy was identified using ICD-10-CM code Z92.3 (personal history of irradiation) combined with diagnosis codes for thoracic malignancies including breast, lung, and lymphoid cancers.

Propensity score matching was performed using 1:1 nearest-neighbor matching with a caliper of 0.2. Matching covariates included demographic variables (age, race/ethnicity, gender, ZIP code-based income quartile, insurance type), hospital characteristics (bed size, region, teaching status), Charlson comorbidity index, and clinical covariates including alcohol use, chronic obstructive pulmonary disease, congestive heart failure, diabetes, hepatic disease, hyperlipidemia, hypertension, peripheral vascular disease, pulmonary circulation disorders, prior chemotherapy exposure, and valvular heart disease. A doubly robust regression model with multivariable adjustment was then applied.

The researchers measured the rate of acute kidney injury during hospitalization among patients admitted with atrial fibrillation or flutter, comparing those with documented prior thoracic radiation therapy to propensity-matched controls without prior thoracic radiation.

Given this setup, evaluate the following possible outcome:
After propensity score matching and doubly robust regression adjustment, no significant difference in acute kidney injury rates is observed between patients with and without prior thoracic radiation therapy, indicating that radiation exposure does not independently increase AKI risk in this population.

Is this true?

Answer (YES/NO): NO